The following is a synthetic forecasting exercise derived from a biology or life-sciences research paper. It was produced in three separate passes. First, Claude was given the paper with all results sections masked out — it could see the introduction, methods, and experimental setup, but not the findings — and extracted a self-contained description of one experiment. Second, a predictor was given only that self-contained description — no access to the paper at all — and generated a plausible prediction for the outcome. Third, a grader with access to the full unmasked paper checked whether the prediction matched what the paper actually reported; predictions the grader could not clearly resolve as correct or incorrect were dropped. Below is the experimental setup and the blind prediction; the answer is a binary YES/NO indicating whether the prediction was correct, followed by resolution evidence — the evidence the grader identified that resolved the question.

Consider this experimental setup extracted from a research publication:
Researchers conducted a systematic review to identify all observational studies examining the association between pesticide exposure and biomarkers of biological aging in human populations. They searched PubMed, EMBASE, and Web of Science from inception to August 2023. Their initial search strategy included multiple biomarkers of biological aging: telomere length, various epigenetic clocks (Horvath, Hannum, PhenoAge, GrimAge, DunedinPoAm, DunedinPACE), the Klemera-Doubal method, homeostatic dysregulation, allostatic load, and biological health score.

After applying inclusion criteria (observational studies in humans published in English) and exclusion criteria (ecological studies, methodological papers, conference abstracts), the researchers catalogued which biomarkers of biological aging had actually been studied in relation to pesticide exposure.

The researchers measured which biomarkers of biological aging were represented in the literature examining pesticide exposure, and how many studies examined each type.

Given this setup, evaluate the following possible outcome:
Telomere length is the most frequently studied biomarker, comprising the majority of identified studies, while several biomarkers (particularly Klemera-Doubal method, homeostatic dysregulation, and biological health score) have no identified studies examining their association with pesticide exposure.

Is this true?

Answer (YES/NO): YES